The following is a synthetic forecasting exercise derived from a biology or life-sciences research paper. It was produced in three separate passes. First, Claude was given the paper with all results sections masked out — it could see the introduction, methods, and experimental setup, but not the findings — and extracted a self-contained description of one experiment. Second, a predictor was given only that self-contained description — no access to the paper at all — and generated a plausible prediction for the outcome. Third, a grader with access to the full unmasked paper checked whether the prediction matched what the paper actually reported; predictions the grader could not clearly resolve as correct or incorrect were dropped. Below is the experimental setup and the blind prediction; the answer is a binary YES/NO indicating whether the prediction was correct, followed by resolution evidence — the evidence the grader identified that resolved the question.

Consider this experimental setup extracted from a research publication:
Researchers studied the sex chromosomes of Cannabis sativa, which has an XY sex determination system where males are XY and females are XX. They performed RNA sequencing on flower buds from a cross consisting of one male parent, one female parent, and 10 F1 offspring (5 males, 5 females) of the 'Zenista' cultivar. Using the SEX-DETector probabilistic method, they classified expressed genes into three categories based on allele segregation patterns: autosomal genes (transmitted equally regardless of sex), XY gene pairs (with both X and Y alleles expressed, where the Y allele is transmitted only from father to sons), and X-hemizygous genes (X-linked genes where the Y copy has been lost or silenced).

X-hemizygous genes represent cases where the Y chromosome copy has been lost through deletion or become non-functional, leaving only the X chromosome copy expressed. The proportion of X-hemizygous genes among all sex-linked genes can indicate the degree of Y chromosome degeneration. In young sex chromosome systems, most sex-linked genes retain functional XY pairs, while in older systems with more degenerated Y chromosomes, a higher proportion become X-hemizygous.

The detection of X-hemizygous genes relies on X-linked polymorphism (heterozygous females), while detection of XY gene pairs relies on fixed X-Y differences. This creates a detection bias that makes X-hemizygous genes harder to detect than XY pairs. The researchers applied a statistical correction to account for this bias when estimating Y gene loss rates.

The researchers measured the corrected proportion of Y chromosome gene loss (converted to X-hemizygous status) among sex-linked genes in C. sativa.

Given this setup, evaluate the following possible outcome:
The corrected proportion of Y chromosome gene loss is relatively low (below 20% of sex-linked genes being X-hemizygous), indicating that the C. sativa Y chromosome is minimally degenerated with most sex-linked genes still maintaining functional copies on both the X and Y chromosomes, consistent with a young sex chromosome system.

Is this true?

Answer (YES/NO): NO